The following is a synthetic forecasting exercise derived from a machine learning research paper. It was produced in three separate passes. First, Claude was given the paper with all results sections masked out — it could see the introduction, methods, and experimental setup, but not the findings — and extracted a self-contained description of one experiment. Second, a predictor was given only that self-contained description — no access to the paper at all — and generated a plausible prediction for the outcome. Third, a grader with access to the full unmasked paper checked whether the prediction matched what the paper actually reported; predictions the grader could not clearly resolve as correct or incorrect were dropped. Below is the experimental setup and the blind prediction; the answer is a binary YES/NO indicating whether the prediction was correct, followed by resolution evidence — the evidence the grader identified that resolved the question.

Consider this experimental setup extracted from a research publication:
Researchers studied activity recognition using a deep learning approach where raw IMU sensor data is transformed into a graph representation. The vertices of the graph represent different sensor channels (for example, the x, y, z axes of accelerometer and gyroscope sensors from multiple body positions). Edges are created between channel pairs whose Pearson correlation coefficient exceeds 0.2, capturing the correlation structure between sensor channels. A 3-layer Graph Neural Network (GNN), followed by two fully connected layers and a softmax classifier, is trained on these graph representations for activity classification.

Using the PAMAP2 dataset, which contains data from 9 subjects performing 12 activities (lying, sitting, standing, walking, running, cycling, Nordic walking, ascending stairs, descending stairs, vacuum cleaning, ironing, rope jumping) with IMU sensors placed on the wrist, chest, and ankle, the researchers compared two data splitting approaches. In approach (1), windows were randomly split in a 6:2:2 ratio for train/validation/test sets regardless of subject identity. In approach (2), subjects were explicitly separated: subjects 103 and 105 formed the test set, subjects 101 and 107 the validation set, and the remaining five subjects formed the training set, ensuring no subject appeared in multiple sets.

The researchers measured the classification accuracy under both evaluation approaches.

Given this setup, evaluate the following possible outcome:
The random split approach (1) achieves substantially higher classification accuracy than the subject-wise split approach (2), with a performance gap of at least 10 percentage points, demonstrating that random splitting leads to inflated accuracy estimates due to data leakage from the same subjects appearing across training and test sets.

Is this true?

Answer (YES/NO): NO